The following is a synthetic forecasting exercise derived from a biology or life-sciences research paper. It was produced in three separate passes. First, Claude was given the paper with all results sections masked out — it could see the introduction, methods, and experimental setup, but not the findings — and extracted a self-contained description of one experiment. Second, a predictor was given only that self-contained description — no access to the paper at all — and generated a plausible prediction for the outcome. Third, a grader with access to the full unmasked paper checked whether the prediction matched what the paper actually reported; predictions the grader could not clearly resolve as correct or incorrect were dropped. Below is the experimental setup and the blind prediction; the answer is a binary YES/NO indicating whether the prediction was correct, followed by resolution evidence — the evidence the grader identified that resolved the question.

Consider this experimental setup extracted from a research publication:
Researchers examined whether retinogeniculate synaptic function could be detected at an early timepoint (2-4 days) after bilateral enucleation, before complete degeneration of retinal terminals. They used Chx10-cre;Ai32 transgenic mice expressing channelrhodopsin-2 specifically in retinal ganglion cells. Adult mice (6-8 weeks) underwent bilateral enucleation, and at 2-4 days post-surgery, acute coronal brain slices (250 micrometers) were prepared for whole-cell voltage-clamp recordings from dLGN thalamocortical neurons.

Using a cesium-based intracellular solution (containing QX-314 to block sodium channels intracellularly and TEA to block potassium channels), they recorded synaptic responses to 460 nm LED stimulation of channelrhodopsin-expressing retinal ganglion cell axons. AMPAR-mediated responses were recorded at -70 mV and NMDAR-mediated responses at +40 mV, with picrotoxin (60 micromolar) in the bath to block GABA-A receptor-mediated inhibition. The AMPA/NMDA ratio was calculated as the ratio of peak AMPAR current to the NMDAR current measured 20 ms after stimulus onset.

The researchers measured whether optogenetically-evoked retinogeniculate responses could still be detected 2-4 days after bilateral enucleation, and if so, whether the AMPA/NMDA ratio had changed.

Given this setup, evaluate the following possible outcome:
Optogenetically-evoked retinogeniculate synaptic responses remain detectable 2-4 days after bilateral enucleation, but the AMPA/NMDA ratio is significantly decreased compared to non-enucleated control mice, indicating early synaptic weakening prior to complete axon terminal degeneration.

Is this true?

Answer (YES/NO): NO